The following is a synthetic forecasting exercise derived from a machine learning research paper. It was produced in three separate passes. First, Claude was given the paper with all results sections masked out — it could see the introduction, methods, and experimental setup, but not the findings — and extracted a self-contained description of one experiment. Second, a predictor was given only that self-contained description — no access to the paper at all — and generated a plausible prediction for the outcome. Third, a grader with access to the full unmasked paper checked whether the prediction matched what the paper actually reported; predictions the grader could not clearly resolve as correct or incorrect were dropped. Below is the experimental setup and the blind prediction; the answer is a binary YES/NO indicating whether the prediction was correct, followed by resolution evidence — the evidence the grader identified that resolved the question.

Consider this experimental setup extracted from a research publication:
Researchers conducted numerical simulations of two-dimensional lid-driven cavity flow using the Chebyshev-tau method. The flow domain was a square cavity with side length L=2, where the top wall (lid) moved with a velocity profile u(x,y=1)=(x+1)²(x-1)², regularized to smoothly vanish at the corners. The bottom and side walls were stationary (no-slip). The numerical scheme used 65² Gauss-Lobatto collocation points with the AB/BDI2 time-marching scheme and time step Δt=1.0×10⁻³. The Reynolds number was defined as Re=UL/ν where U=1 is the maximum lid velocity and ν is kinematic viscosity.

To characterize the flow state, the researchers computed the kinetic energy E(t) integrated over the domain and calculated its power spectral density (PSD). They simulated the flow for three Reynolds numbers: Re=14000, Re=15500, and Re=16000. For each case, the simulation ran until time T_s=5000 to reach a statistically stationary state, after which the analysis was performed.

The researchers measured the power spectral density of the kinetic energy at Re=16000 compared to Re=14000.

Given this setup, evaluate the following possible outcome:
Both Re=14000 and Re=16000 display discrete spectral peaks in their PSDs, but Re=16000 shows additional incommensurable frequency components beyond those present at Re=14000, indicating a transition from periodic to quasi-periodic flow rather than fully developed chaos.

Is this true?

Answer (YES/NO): NO